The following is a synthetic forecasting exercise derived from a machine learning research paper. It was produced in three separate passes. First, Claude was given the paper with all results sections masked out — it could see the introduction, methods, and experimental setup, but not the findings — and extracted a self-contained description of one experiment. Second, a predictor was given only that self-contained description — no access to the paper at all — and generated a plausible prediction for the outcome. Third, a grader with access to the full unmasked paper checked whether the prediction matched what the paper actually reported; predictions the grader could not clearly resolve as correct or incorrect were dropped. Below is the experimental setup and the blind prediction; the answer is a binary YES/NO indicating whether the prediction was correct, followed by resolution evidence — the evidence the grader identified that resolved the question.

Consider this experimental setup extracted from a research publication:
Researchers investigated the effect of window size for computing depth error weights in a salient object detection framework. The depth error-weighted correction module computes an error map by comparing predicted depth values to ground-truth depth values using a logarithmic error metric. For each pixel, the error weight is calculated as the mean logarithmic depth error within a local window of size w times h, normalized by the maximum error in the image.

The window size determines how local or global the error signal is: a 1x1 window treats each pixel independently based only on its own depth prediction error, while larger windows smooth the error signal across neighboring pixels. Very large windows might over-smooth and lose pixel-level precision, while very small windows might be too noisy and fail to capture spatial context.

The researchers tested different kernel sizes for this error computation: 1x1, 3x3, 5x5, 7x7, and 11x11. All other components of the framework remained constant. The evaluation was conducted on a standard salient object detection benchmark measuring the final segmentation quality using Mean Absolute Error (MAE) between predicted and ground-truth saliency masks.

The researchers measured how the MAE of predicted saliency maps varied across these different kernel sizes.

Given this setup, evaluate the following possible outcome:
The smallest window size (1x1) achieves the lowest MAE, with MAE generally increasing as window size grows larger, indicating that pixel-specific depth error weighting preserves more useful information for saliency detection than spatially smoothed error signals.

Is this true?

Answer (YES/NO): NO